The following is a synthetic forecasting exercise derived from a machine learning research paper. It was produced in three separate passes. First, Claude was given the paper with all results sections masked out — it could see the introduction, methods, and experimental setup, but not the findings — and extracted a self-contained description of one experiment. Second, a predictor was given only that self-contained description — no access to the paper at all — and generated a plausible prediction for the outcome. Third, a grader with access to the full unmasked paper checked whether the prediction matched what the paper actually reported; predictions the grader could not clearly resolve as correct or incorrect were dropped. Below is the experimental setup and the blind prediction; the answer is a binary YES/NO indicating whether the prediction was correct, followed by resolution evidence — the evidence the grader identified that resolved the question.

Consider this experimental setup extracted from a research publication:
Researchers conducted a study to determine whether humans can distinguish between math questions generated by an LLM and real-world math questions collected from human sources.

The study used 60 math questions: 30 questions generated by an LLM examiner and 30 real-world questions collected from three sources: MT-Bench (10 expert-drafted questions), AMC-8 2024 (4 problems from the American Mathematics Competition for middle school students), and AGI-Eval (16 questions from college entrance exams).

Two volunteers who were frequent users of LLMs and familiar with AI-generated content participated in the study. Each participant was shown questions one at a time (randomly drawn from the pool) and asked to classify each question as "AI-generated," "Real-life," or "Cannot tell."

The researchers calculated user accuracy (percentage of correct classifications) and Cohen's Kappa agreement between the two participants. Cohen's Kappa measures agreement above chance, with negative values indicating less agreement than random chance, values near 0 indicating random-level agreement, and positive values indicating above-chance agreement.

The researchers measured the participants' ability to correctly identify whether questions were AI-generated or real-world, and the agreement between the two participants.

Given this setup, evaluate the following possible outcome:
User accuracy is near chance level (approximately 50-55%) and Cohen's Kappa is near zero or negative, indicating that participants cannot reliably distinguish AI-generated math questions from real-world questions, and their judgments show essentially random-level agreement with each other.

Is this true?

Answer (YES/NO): YES